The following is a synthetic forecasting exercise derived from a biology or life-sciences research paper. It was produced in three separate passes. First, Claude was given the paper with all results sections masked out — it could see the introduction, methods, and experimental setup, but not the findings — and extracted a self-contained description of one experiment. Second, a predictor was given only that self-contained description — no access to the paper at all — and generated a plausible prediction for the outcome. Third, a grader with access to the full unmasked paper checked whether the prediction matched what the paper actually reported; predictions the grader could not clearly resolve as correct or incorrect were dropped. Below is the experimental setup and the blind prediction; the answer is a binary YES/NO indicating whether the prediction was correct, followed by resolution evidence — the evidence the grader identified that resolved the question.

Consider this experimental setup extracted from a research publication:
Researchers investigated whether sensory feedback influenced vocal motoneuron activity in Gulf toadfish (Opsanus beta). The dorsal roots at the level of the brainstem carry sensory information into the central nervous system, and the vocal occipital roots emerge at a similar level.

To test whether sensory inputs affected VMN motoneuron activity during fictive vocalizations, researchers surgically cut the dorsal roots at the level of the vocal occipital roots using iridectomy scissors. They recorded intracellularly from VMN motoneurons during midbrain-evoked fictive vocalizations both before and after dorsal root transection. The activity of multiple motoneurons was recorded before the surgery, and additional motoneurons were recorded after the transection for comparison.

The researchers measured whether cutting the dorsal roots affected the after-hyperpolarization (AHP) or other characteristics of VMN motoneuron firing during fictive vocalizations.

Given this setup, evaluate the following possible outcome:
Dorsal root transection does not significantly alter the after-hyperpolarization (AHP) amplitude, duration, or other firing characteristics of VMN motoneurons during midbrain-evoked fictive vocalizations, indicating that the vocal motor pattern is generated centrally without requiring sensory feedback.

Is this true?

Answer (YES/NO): YES